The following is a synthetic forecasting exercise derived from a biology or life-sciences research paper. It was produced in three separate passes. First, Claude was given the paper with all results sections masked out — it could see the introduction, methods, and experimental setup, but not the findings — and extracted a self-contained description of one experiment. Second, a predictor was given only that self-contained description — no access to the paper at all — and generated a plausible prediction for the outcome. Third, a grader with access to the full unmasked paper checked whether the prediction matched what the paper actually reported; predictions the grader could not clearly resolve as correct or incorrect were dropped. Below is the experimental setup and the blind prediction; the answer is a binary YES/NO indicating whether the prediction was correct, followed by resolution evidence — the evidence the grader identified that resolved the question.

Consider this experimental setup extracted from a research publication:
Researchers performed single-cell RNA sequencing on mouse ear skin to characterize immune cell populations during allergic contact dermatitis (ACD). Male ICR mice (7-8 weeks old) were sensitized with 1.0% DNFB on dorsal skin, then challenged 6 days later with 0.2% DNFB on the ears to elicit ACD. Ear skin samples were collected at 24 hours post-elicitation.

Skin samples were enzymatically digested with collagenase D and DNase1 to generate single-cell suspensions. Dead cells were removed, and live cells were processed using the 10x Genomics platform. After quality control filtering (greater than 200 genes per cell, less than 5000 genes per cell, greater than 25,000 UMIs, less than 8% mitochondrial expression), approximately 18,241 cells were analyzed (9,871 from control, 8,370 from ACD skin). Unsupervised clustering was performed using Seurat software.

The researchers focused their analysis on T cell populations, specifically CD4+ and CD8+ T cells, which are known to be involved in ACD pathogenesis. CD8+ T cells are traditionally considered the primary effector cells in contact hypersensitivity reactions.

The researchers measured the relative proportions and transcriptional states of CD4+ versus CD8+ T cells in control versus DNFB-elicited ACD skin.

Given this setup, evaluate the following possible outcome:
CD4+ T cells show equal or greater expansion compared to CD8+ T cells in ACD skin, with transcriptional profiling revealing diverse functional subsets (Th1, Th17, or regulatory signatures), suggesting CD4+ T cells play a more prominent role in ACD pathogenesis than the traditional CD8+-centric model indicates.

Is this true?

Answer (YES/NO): NO